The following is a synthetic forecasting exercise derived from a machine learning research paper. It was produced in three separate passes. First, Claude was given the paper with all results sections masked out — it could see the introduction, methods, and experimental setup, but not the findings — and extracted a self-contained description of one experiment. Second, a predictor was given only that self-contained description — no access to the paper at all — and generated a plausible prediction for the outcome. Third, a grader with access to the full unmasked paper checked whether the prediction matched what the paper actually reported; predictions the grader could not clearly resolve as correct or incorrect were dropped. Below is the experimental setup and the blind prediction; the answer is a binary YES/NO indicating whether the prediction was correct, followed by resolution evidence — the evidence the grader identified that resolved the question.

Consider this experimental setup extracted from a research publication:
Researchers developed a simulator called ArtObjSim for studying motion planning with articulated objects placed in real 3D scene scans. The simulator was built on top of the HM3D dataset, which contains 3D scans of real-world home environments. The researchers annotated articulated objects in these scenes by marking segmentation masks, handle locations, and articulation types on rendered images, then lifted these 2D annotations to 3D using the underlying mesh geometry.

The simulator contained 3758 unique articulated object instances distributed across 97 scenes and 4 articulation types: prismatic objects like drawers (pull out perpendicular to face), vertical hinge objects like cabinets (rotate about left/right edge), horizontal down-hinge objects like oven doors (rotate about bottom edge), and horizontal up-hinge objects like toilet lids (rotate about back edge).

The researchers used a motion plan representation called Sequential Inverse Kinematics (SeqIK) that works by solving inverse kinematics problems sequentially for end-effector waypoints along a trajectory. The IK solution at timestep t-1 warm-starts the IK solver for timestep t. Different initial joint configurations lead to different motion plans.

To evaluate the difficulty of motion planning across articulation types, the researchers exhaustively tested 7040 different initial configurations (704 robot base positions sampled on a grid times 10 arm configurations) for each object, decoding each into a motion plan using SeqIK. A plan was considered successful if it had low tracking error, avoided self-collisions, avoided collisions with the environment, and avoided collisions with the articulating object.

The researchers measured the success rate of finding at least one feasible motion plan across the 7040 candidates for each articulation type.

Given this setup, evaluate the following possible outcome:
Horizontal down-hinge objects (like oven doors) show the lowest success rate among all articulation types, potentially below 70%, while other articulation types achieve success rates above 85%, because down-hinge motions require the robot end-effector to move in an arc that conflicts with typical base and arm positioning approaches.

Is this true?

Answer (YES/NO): NO